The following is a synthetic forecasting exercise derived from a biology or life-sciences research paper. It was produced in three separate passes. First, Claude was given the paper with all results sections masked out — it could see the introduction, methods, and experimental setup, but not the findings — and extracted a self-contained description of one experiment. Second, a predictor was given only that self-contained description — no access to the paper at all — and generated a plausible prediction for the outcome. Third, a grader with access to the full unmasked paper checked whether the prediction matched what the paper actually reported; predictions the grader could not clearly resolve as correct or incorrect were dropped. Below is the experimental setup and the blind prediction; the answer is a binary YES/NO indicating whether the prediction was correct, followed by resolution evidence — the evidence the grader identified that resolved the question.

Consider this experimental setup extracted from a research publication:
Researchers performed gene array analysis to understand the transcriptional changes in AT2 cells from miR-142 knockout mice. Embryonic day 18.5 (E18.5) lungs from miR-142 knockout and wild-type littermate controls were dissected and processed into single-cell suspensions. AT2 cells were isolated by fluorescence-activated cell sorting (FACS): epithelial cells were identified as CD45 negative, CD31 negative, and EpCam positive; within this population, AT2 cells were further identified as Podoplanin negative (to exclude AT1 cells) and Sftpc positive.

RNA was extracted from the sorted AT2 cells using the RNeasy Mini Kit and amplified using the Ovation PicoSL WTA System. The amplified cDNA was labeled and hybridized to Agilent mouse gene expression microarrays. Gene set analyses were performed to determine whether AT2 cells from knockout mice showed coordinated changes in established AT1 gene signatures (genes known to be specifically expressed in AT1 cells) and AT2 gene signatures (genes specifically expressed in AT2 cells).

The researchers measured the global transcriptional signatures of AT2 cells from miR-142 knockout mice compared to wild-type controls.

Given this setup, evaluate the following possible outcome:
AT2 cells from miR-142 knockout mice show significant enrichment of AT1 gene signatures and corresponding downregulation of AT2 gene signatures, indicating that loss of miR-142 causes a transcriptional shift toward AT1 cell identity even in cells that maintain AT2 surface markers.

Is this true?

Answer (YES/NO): YES